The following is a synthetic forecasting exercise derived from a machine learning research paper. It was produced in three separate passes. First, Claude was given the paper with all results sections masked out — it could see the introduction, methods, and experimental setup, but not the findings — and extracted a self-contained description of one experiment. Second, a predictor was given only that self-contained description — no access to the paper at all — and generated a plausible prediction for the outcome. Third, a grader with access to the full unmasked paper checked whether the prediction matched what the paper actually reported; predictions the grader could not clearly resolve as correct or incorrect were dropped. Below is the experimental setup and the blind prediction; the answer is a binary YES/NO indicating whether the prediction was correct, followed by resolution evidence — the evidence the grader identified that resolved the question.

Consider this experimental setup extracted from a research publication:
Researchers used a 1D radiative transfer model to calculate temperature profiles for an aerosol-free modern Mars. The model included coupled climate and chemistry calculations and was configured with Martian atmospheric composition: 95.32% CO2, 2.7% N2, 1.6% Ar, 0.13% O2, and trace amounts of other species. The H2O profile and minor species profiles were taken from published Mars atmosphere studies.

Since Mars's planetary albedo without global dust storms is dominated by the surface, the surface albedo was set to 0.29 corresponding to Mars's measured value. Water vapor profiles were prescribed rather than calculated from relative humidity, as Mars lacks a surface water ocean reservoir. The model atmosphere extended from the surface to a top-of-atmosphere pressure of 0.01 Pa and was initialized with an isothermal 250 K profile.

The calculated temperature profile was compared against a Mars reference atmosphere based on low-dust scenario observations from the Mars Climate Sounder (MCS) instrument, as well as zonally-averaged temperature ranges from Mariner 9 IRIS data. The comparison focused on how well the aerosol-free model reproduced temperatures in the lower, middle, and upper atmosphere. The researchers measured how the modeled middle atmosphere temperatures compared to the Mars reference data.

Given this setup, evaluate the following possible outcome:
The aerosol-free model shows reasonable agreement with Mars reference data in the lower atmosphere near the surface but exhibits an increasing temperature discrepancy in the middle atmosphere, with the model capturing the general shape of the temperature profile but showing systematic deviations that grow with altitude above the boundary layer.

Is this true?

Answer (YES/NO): NO